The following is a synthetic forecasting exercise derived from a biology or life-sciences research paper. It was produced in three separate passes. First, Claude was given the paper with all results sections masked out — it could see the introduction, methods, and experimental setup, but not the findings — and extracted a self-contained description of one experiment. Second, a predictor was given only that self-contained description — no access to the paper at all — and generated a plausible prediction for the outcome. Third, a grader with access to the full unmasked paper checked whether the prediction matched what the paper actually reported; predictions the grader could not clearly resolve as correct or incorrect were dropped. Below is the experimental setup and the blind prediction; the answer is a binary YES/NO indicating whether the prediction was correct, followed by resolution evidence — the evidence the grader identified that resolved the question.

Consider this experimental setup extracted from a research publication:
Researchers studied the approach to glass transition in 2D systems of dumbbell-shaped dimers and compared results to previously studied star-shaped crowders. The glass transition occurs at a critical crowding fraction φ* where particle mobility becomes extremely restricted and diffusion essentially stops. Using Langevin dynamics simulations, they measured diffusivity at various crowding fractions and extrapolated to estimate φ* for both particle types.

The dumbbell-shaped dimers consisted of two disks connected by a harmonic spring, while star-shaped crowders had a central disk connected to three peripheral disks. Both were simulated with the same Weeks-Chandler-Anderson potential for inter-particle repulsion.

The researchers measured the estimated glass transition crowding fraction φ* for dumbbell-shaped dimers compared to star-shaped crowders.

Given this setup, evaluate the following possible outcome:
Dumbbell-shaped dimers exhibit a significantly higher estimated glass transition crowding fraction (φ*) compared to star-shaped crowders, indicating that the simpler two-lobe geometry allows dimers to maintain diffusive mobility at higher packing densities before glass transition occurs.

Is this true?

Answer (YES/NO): YES